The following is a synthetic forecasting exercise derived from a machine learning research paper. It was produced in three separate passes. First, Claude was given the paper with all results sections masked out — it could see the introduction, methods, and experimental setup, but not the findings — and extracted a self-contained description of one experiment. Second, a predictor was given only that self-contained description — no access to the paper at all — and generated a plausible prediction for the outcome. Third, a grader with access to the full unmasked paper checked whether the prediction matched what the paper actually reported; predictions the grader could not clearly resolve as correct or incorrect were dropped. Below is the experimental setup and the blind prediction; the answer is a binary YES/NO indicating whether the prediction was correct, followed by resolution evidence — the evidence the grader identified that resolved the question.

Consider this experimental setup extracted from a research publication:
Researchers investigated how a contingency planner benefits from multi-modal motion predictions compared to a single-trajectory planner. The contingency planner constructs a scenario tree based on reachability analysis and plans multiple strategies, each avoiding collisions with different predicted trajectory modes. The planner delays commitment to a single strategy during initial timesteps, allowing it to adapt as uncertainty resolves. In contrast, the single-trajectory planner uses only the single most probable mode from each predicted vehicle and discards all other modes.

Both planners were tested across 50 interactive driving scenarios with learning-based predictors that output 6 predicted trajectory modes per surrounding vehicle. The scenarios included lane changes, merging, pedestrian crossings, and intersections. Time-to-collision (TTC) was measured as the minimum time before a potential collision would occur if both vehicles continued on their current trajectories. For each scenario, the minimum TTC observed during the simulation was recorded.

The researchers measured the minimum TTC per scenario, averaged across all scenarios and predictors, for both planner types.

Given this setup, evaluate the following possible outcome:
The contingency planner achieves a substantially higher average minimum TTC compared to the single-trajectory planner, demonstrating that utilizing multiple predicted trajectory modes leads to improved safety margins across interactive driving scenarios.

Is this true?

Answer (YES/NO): YES